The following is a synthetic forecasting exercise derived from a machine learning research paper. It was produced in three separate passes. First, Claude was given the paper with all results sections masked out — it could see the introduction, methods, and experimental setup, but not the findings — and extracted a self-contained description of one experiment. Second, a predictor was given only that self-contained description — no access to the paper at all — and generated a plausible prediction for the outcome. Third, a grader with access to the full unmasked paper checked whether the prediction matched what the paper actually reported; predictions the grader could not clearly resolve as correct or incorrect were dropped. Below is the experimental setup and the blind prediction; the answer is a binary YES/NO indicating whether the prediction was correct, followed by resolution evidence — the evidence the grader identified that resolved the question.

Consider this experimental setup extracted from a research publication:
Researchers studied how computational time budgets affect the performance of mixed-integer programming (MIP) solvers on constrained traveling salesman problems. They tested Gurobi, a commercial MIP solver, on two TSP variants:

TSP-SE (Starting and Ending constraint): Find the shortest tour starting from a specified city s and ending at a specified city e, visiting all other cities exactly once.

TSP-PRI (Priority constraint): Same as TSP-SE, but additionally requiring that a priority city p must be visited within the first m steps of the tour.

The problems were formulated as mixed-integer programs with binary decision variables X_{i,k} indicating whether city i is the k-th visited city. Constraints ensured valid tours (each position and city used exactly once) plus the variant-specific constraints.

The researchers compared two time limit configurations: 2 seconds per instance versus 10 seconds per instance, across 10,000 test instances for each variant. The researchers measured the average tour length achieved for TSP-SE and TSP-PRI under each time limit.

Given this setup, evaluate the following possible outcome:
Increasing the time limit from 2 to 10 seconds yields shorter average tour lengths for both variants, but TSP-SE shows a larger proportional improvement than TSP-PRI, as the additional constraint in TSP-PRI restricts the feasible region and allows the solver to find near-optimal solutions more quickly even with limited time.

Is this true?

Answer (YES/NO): YES